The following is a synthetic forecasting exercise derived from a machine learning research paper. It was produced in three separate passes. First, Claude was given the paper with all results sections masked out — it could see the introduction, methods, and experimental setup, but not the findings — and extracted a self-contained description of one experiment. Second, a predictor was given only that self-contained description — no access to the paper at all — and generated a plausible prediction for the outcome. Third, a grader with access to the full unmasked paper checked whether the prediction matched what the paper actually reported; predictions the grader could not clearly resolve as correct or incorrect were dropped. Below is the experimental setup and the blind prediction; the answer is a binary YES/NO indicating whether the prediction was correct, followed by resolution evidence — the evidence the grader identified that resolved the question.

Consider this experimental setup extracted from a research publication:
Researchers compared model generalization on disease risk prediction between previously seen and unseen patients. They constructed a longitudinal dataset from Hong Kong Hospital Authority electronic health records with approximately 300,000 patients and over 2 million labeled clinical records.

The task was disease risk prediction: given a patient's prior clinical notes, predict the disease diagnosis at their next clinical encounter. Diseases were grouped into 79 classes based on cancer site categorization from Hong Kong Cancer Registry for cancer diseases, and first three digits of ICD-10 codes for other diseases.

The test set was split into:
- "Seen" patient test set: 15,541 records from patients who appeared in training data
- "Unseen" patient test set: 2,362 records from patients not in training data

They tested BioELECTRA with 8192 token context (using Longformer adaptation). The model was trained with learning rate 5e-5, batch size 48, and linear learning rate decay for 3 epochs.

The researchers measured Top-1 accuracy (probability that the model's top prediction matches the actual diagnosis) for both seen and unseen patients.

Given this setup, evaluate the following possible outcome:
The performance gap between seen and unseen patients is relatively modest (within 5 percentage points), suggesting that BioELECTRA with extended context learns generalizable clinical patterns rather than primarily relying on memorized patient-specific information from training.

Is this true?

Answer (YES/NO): NO